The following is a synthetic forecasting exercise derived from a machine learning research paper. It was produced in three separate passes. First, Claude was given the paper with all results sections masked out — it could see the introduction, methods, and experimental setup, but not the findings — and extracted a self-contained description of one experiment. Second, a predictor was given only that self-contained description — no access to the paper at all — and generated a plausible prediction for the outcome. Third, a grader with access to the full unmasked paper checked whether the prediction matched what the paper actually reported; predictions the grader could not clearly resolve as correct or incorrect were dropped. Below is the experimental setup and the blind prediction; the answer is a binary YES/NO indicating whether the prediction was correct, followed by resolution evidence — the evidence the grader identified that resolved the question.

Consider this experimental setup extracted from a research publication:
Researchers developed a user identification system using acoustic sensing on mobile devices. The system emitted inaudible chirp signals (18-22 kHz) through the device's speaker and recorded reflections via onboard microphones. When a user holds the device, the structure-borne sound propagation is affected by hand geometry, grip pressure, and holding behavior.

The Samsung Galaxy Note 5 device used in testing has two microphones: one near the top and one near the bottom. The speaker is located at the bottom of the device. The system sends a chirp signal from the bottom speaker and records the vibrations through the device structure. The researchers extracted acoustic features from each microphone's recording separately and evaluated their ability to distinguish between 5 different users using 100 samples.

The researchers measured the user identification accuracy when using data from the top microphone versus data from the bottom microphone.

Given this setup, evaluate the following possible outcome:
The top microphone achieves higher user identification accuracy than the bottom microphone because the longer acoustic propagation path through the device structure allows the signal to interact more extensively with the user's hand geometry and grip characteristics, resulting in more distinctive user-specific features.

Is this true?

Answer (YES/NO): YES